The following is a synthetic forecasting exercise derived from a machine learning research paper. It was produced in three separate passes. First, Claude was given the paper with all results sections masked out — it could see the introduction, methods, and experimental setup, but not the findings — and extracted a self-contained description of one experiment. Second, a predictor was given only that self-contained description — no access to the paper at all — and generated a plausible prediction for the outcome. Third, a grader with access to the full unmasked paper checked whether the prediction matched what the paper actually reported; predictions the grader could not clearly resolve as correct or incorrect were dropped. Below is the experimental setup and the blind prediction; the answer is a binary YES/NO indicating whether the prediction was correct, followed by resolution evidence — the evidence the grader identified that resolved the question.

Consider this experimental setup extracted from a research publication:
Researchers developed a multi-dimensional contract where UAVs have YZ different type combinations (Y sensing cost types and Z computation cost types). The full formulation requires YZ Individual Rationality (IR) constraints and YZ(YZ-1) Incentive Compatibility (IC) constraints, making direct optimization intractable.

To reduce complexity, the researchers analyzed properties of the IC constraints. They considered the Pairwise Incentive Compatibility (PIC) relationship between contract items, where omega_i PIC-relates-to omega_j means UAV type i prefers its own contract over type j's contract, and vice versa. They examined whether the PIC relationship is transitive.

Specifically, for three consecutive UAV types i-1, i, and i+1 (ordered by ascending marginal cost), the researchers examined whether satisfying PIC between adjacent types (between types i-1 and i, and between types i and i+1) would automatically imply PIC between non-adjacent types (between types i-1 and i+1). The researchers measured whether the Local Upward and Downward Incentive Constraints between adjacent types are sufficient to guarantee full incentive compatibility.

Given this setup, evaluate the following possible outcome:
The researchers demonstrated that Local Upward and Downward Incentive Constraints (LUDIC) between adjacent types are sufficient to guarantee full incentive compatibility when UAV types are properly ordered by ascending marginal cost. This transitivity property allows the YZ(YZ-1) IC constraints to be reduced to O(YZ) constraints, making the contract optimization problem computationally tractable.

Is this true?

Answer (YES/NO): YES